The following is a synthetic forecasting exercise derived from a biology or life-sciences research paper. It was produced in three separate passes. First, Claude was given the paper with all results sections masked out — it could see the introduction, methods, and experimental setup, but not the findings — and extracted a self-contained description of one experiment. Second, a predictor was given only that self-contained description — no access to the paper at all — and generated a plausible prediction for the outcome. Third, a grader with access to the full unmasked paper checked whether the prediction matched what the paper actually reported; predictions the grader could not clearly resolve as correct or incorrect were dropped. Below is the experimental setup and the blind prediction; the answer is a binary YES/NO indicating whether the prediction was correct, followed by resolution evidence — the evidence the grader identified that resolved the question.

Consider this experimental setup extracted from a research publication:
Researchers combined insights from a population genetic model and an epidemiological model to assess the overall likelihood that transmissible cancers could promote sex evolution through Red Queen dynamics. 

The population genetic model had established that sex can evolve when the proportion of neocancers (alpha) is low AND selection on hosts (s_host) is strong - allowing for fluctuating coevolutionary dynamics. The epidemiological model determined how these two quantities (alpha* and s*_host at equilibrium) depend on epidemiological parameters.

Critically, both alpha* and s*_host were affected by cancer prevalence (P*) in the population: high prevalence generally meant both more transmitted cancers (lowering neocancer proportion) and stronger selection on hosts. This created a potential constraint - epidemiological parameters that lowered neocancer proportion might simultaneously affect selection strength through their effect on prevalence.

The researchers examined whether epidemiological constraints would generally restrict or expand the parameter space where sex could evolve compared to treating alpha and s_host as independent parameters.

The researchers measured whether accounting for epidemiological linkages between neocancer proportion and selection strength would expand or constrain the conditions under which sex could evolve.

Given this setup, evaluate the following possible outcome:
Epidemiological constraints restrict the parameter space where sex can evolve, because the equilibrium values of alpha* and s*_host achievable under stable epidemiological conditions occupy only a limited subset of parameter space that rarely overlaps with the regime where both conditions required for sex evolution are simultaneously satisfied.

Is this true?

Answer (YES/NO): YES